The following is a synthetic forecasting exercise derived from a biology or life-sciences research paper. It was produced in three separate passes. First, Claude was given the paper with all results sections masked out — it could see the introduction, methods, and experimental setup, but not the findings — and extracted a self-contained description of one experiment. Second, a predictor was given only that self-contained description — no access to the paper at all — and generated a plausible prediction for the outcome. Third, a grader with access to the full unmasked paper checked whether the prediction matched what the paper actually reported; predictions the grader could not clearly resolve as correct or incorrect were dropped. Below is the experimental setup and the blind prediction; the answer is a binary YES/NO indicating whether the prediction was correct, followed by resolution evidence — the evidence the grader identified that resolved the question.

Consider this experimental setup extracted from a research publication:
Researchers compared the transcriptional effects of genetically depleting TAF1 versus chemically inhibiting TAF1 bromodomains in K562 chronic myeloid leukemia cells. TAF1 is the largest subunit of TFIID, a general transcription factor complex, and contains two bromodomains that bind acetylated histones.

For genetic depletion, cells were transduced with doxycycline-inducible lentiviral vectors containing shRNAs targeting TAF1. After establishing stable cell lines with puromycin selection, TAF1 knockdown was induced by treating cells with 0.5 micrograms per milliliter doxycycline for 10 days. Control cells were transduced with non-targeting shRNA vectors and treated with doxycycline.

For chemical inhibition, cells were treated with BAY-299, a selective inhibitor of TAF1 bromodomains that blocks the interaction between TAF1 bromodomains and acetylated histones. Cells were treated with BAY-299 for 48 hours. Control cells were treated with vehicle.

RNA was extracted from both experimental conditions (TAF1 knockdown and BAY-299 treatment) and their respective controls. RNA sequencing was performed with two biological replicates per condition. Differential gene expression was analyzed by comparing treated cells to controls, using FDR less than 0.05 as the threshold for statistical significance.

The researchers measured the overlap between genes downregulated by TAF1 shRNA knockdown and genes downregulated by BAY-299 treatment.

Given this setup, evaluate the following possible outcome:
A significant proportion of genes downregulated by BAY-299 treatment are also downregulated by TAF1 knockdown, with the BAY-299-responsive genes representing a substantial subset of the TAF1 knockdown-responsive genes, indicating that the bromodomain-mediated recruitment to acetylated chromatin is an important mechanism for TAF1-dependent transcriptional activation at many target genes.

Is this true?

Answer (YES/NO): YES